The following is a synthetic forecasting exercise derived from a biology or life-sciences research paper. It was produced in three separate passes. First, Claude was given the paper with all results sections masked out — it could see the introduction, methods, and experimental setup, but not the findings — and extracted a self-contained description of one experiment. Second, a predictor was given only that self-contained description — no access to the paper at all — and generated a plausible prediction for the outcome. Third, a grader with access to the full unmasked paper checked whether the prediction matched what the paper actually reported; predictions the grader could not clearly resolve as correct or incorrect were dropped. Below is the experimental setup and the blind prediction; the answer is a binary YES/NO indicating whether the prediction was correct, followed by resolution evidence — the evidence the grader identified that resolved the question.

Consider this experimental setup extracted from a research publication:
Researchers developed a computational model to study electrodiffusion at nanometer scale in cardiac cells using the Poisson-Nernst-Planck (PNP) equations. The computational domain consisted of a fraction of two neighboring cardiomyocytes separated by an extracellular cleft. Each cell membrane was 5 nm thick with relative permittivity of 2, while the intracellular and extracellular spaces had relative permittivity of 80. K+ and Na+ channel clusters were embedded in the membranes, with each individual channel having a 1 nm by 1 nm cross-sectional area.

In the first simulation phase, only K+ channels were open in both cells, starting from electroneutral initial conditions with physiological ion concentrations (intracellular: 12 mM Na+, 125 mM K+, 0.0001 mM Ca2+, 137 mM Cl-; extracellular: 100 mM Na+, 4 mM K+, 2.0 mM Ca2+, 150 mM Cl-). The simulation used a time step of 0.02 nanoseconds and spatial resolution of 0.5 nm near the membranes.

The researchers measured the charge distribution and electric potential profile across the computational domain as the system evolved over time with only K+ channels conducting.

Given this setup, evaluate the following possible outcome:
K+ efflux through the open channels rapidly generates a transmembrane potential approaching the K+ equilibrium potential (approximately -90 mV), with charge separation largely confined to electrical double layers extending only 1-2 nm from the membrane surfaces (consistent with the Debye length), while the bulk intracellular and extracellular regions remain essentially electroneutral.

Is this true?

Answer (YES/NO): YES